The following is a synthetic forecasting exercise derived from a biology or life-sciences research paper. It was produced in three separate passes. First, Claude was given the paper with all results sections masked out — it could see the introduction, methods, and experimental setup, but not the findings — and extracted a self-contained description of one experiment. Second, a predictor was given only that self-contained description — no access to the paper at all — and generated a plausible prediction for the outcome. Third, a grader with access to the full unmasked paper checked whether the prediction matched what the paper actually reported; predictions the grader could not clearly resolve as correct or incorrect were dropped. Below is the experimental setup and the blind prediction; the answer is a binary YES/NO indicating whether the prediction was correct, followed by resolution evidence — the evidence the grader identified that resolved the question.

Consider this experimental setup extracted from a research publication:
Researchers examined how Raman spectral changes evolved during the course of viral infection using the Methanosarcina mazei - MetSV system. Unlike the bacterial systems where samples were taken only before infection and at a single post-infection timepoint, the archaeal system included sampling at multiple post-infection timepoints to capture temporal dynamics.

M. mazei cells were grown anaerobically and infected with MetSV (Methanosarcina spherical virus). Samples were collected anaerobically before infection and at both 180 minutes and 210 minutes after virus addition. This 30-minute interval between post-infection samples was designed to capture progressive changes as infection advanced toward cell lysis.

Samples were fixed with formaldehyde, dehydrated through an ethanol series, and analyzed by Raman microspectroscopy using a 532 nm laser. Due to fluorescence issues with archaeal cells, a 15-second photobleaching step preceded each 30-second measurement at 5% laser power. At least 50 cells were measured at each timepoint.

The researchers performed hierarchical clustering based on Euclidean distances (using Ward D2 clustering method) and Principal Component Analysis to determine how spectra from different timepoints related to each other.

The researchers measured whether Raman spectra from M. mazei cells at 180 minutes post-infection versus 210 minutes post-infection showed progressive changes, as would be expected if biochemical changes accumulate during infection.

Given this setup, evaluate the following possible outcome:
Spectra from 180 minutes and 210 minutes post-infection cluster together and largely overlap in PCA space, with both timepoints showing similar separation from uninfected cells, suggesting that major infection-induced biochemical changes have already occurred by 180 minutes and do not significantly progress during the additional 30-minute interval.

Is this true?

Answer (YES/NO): NO